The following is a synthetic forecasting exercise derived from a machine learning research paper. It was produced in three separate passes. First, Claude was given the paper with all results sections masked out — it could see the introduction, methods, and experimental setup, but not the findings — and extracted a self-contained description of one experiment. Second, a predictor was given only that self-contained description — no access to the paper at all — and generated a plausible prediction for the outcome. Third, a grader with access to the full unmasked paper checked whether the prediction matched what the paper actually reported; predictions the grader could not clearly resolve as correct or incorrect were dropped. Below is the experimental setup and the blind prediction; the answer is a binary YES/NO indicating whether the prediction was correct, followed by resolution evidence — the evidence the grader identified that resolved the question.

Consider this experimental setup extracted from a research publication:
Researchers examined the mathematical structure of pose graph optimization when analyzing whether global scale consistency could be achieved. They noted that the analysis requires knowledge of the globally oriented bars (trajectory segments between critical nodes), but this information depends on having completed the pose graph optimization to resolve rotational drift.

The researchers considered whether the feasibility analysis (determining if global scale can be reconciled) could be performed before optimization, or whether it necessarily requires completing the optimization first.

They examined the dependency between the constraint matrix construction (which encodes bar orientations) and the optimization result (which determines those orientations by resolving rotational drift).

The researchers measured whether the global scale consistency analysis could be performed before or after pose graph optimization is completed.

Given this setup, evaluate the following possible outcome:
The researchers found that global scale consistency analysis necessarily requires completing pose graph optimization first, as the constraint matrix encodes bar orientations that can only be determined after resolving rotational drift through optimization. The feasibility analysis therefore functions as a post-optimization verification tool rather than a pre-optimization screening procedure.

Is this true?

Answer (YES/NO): YES